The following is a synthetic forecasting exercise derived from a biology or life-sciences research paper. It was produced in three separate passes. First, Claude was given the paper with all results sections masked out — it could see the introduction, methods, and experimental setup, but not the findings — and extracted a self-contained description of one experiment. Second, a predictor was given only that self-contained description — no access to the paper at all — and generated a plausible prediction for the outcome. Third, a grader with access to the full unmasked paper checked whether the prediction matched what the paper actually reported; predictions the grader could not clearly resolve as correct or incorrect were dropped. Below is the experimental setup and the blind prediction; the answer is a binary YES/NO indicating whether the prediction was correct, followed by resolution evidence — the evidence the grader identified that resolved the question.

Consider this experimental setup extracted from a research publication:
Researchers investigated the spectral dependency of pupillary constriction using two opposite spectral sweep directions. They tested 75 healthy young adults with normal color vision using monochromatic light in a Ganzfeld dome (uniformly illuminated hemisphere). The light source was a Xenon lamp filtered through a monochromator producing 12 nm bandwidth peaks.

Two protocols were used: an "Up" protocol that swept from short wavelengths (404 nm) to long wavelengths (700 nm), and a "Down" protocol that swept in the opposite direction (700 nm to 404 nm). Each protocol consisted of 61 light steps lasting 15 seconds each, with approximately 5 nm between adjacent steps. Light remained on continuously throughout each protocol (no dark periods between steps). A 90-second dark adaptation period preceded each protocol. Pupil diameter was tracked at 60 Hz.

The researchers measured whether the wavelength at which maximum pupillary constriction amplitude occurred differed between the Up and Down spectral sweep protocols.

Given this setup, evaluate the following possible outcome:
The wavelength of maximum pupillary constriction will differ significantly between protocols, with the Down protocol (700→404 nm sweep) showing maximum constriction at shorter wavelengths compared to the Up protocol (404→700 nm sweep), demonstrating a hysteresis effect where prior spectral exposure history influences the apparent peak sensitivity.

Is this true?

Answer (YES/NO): NO